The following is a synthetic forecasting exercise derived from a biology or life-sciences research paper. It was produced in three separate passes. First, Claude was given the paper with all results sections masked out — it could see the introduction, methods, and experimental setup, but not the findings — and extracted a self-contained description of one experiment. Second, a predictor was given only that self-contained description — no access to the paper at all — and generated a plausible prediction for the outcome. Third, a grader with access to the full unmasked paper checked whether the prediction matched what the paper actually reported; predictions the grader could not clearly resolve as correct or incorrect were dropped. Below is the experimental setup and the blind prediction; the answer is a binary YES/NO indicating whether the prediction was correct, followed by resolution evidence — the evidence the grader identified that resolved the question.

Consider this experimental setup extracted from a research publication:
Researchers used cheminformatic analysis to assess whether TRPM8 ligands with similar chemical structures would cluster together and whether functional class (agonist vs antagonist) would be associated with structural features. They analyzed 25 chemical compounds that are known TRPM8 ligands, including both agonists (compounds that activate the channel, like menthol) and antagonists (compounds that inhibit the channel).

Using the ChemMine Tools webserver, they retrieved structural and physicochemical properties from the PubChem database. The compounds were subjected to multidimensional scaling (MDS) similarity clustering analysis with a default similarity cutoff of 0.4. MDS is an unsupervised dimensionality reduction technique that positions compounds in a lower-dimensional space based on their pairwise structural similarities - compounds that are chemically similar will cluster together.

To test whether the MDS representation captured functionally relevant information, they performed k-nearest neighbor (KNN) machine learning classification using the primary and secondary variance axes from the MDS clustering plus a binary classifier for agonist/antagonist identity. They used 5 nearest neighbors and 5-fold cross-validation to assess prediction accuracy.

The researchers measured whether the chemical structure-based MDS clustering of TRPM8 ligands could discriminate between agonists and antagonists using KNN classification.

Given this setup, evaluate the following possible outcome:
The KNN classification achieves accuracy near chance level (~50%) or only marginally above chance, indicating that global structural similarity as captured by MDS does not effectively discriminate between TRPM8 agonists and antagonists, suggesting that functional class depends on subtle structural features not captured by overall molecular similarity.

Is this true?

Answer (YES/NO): NO